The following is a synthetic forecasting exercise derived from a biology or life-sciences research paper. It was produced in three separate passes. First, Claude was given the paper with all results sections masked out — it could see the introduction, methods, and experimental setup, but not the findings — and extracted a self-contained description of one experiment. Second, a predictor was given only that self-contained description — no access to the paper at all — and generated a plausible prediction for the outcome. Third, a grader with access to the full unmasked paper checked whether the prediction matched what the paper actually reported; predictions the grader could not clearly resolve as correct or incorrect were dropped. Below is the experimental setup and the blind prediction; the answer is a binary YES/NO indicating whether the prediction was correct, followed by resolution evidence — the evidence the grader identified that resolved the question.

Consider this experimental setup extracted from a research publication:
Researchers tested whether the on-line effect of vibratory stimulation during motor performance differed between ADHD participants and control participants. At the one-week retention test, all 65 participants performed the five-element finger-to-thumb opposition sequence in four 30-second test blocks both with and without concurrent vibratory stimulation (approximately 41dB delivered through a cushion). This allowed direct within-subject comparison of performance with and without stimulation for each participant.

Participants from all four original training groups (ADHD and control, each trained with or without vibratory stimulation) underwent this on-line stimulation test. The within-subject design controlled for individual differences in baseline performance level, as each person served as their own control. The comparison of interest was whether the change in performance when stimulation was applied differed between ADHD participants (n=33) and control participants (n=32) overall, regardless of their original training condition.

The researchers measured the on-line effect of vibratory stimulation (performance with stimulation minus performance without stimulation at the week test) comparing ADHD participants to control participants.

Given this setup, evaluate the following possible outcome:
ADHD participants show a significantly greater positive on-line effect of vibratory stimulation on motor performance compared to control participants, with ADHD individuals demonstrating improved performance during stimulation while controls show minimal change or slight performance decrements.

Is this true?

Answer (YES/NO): YES